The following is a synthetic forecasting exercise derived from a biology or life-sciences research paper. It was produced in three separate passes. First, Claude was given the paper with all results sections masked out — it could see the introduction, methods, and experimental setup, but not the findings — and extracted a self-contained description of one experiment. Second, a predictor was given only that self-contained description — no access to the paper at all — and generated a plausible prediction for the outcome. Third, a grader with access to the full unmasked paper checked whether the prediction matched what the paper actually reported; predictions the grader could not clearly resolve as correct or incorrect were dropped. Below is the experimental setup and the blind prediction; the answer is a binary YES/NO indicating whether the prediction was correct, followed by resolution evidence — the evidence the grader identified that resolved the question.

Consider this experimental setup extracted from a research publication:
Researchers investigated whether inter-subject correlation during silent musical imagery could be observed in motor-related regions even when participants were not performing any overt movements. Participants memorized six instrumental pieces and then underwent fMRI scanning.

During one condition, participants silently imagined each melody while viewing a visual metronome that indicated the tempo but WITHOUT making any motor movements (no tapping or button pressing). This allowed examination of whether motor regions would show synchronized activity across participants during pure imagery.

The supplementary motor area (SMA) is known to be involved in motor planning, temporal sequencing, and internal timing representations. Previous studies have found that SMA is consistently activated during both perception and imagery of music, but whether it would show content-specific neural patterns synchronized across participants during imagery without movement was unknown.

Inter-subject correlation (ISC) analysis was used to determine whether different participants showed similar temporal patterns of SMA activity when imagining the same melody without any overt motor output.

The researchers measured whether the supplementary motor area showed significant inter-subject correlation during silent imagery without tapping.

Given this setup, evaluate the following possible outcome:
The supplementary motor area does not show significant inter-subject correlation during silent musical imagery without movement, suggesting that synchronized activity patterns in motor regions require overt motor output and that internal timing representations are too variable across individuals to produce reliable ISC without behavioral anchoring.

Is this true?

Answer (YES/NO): YES